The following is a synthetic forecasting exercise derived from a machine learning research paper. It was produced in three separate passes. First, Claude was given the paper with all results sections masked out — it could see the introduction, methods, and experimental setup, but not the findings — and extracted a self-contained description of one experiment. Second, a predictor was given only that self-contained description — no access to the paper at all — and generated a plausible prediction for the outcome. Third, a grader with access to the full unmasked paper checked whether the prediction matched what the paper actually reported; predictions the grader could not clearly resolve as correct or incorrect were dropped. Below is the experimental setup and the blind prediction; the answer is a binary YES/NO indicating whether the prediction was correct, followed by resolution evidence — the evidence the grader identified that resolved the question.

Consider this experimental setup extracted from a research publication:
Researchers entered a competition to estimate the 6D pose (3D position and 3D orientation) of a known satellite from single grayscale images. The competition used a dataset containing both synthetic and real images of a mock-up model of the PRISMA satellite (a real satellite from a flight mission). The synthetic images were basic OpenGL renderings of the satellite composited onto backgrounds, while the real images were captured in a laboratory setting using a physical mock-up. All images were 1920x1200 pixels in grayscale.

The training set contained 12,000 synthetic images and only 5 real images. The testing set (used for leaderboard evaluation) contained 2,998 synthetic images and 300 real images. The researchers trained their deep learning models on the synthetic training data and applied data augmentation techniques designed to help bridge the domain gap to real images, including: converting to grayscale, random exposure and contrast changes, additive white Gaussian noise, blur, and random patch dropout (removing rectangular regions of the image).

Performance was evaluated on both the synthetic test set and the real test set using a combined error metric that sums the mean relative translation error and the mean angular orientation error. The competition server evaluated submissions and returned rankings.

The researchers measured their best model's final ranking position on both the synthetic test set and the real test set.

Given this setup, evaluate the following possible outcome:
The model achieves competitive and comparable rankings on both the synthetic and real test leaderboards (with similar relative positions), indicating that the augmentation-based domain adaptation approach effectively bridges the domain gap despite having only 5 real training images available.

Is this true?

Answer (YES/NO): YES